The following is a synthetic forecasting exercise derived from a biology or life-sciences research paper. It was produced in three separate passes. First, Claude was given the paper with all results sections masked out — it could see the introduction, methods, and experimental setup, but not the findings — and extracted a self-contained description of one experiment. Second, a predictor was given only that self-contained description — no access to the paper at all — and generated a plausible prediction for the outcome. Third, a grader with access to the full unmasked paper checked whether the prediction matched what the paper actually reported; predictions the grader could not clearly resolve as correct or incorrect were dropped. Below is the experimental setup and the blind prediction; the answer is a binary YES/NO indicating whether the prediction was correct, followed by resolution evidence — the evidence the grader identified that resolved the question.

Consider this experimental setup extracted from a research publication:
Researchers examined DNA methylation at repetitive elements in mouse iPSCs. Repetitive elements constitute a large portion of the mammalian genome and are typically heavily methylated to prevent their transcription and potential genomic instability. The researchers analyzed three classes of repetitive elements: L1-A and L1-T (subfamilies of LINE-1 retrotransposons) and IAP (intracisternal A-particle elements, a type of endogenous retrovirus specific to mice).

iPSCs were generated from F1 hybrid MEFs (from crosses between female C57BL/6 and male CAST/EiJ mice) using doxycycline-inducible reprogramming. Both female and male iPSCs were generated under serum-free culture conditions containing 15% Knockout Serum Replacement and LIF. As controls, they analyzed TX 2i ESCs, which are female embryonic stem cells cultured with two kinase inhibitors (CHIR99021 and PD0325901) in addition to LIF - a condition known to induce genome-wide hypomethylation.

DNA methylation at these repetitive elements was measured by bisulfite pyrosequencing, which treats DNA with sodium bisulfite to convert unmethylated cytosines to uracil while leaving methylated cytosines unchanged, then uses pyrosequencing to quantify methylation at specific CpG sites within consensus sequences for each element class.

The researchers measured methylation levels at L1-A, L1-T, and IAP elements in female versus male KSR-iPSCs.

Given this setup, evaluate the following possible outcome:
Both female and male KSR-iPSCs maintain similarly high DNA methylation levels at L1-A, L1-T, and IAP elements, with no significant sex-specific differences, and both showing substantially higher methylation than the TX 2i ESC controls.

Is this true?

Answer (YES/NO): NO